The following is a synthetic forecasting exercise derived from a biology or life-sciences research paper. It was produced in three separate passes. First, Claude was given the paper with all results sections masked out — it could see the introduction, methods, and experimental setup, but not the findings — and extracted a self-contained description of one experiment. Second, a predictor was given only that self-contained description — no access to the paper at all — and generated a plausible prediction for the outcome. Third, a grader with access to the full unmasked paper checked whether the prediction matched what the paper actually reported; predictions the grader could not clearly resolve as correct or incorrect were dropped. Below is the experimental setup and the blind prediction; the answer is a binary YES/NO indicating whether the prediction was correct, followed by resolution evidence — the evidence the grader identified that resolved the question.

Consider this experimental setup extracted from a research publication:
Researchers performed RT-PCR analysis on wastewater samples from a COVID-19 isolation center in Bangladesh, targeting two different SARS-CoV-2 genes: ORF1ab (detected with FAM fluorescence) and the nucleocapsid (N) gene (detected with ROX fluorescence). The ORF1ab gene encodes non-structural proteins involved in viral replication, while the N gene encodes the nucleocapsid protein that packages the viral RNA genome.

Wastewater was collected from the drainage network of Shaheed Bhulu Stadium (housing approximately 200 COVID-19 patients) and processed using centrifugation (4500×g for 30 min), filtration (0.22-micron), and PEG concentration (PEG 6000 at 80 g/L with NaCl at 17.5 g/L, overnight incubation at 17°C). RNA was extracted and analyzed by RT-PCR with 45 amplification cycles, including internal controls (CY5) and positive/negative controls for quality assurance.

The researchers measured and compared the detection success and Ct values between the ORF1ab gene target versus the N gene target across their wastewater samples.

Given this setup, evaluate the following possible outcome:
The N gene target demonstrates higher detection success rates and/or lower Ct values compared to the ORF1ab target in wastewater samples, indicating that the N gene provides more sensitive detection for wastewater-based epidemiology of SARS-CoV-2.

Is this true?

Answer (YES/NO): NO